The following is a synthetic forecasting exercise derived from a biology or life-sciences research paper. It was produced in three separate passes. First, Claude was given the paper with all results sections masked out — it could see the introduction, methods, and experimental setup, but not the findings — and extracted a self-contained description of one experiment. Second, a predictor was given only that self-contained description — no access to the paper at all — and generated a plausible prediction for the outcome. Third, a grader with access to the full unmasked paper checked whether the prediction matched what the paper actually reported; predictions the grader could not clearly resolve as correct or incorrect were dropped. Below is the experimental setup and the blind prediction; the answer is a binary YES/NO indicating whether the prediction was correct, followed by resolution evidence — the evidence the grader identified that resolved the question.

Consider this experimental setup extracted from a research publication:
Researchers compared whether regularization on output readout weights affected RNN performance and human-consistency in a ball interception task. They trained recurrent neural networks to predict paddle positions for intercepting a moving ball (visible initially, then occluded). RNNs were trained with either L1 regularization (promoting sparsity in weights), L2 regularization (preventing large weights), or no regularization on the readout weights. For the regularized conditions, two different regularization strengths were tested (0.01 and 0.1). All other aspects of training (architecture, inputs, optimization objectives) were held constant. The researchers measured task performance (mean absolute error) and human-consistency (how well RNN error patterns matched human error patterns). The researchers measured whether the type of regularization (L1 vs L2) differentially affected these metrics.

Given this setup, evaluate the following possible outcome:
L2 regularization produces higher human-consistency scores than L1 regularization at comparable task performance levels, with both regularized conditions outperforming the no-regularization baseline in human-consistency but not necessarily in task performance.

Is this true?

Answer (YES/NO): NO